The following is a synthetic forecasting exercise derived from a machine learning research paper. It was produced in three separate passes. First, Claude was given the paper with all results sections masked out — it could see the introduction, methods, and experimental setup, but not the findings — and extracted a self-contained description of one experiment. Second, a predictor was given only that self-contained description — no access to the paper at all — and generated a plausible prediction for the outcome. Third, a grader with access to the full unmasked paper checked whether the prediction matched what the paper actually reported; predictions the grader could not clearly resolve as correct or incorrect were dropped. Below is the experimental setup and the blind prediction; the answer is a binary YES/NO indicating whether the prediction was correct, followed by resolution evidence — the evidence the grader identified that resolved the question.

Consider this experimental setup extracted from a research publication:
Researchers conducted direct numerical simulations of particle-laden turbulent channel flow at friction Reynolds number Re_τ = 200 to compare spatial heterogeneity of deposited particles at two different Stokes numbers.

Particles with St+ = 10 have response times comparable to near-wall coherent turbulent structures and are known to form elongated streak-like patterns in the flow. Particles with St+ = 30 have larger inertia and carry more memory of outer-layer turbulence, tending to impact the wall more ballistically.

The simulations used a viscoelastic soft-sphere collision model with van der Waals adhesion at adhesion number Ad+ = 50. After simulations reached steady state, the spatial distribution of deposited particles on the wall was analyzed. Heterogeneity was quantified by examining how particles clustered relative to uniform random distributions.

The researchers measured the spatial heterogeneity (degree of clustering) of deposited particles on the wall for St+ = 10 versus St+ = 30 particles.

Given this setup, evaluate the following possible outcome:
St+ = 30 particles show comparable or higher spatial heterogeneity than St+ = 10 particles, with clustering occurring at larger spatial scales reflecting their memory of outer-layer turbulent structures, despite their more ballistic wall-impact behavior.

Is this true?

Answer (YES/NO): NO